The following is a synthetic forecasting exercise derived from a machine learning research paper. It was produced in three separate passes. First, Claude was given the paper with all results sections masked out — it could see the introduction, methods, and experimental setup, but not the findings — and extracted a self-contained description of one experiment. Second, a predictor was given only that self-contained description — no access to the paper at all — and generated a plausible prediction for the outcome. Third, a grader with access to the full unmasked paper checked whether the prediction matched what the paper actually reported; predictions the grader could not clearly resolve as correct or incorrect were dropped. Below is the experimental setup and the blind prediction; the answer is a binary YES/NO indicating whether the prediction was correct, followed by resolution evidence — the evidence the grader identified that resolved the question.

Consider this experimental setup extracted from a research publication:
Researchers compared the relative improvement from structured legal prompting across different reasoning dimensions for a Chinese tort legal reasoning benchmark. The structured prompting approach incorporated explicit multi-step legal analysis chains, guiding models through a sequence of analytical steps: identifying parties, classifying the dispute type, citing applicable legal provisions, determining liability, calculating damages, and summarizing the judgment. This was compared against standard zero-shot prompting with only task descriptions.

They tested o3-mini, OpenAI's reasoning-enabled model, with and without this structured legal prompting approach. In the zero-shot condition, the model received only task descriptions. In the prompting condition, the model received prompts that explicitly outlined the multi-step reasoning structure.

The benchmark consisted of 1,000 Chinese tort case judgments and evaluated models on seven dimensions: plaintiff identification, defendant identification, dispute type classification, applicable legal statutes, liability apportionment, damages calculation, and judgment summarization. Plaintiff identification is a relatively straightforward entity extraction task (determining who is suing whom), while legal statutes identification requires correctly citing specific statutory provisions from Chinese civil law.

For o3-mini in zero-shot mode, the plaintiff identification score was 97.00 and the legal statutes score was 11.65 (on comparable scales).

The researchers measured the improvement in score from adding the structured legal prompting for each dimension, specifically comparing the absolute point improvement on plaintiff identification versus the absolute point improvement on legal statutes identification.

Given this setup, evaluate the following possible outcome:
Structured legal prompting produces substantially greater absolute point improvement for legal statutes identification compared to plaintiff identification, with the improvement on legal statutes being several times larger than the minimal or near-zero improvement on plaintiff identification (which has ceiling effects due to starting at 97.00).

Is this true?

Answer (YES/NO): YES